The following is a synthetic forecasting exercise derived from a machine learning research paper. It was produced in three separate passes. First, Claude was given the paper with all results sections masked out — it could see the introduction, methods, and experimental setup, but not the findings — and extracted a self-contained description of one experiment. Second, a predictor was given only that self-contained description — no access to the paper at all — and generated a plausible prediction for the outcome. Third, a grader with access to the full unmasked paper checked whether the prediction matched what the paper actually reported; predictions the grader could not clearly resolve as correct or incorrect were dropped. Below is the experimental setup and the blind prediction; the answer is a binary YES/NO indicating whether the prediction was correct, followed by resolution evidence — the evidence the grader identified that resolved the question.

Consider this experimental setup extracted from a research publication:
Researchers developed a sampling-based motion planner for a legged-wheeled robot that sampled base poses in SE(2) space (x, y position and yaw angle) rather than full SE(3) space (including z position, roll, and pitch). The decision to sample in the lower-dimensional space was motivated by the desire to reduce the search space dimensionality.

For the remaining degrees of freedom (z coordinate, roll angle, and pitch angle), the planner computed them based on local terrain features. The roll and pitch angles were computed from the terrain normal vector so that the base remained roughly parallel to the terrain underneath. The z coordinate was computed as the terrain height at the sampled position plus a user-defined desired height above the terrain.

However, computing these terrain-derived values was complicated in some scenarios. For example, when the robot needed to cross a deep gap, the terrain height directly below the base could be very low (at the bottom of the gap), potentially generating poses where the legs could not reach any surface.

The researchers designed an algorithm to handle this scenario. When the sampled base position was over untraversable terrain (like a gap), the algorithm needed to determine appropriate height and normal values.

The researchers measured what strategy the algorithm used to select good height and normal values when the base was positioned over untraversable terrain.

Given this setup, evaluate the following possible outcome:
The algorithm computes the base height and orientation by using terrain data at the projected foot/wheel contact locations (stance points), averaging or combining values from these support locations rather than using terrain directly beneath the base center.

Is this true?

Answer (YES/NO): NO